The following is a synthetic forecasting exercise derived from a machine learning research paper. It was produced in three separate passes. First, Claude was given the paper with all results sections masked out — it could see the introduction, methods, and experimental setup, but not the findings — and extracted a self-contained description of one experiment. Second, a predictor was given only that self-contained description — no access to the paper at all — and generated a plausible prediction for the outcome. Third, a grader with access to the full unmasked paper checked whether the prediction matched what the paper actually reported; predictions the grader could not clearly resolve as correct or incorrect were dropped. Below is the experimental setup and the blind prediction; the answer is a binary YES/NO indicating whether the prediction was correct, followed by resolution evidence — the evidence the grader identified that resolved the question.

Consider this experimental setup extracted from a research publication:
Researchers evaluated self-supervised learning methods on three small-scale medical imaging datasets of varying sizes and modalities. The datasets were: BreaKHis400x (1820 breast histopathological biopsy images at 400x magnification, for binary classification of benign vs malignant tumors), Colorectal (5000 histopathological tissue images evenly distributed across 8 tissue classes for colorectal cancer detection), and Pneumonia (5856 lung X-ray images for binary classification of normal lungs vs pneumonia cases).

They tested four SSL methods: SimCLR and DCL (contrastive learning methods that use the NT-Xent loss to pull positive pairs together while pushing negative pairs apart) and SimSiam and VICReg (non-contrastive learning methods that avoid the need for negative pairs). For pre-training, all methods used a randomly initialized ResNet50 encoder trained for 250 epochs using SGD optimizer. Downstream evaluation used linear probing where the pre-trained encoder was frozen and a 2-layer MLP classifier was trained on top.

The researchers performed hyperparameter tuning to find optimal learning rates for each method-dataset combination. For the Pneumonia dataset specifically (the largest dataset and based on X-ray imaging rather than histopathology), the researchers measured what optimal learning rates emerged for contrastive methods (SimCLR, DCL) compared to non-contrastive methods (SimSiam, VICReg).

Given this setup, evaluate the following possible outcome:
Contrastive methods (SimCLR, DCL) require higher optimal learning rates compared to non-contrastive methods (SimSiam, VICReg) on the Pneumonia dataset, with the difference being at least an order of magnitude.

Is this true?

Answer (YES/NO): YES